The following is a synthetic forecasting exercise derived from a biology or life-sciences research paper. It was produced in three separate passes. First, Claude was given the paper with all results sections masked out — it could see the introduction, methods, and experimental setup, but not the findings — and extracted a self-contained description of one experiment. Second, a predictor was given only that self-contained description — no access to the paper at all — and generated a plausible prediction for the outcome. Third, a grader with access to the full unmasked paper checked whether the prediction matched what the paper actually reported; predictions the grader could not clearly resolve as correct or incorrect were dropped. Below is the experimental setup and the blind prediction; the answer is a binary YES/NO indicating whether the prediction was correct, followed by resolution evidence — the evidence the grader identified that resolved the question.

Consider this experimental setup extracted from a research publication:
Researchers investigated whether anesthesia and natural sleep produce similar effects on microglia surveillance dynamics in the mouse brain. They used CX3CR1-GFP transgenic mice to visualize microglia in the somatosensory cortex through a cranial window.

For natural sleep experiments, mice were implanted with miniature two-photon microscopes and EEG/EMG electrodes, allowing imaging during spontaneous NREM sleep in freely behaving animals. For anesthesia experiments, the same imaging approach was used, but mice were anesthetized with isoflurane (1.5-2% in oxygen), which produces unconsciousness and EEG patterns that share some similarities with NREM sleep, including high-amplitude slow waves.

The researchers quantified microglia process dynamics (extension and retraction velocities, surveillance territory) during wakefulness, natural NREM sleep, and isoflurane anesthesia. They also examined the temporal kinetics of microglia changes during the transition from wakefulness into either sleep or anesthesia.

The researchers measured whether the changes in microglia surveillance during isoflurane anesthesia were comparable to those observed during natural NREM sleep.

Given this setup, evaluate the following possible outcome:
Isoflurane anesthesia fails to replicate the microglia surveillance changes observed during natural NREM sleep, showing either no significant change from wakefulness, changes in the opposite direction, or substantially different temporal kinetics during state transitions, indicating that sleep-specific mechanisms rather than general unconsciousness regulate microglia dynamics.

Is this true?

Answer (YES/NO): YES